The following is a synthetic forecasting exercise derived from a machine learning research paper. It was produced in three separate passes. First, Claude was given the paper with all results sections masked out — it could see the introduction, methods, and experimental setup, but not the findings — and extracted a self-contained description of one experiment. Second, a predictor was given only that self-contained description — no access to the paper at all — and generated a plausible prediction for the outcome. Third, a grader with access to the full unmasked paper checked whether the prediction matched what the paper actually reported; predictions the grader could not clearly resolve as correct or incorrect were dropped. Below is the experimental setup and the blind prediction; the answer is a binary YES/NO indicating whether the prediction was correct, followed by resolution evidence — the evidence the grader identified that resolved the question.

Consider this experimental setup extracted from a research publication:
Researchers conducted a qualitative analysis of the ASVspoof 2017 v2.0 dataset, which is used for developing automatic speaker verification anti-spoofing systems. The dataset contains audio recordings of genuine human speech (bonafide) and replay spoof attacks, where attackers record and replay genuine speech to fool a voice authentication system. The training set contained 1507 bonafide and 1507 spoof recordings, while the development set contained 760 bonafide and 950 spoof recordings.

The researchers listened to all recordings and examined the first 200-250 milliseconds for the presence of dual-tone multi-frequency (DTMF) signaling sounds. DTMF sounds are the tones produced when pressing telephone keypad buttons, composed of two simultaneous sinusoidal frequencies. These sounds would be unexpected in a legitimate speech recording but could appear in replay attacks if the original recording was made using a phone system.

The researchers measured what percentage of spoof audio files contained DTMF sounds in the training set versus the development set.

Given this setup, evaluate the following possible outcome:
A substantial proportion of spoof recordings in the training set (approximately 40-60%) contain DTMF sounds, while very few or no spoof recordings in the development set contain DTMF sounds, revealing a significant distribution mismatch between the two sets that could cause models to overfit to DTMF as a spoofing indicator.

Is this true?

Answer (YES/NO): NO